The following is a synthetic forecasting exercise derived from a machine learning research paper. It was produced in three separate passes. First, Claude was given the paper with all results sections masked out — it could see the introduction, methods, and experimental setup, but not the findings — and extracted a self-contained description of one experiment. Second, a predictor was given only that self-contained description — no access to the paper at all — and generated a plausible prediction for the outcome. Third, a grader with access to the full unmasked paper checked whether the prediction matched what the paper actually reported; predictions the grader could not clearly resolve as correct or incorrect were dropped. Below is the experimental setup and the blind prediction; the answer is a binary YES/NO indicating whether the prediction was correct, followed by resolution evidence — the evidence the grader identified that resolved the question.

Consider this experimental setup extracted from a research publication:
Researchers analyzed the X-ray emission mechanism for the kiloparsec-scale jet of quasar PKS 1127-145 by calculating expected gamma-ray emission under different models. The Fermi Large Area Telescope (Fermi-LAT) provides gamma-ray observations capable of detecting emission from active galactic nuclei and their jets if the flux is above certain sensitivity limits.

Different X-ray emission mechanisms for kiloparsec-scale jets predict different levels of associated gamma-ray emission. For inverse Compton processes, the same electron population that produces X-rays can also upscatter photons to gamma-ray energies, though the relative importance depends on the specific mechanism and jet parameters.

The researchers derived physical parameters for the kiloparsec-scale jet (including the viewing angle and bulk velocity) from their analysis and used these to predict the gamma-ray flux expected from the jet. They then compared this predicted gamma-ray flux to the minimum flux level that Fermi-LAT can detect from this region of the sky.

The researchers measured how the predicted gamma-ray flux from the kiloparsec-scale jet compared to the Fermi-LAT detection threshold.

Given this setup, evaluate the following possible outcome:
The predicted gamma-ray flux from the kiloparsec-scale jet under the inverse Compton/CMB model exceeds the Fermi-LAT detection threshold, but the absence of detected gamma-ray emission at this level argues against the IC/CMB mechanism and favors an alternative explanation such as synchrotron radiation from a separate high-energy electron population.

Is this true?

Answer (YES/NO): NO